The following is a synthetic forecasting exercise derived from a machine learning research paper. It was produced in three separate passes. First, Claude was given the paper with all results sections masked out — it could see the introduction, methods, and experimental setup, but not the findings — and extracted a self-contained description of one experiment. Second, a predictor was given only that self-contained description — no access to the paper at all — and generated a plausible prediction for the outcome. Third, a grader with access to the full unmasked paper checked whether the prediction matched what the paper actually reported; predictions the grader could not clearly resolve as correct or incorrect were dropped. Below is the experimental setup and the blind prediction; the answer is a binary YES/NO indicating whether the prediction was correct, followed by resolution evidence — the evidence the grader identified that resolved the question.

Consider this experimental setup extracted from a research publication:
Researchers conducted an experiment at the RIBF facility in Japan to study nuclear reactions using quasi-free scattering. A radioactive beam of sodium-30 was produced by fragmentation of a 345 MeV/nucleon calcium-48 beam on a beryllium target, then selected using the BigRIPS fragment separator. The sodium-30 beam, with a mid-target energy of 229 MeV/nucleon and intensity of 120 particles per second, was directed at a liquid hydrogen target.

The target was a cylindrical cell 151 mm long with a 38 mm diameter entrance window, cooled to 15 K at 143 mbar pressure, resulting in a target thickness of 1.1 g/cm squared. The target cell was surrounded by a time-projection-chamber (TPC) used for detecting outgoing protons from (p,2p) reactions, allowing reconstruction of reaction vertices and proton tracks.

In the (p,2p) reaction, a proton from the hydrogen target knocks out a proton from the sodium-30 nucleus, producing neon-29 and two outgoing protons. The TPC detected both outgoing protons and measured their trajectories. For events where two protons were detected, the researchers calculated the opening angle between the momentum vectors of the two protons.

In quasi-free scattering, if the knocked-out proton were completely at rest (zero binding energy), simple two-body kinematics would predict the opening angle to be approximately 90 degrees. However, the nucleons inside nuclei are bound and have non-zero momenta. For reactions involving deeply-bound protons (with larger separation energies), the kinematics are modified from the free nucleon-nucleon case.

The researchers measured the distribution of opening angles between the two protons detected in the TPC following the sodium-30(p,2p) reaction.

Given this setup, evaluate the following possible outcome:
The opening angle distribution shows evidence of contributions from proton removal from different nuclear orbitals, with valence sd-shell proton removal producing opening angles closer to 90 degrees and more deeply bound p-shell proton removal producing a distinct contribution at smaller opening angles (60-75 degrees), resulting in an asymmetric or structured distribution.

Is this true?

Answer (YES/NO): NO